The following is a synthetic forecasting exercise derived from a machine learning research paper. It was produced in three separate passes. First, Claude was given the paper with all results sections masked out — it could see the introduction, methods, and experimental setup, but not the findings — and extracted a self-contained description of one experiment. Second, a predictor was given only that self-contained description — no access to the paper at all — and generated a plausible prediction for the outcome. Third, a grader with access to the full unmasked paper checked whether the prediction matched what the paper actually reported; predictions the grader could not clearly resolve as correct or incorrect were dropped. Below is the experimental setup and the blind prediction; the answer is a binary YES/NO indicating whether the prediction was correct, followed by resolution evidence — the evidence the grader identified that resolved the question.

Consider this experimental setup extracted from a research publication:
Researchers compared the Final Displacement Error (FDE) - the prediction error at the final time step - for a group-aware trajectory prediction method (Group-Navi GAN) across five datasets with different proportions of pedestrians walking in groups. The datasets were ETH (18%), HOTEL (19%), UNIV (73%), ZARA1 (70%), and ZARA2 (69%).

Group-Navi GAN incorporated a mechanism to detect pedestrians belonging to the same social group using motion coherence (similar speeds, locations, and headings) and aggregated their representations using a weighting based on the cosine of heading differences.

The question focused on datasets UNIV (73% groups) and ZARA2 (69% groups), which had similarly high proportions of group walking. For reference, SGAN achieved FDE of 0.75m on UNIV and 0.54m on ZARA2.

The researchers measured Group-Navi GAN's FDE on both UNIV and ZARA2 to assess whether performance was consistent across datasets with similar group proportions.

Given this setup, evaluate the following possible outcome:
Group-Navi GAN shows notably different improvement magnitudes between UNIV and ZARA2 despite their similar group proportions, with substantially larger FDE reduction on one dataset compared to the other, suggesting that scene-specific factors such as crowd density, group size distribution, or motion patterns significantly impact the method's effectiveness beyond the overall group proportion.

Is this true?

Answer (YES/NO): NO